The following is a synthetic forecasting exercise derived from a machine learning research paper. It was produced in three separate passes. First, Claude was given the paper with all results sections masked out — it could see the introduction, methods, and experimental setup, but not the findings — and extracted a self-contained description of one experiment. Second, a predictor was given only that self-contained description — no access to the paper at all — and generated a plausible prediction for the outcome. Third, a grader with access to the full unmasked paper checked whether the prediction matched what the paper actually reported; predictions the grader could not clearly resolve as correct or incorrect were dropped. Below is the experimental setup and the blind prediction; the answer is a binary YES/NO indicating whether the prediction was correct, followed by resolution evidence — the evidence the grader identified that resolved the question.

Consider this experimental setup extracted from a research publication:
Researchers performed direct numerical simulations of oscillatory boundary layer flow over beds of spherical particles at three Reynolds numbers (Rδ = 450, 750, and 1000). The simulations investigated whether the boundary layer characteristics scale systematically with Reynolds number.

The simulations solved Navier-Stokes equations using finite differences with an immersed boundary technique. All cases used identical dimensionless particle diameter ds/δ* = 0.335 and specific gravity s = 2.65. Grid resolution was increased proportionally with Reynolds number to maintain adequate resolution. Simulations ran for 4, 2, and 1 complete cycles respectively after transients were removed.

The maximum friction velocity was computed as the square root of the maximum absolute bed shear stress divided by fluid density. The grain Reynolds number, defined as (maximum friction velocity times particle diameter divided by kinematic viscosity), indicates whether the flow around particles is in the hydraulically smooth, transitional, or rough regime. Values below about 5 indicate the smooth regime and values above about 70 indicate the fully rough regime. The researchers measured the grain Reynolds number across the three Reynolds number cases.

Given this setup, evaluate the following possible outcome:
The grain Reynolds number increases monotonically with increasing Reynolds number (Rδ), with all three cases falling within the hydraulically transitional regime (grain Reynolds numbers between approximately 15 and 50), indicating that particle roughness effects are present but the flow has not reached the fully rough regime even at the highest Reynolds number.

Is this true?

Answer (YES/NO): NO